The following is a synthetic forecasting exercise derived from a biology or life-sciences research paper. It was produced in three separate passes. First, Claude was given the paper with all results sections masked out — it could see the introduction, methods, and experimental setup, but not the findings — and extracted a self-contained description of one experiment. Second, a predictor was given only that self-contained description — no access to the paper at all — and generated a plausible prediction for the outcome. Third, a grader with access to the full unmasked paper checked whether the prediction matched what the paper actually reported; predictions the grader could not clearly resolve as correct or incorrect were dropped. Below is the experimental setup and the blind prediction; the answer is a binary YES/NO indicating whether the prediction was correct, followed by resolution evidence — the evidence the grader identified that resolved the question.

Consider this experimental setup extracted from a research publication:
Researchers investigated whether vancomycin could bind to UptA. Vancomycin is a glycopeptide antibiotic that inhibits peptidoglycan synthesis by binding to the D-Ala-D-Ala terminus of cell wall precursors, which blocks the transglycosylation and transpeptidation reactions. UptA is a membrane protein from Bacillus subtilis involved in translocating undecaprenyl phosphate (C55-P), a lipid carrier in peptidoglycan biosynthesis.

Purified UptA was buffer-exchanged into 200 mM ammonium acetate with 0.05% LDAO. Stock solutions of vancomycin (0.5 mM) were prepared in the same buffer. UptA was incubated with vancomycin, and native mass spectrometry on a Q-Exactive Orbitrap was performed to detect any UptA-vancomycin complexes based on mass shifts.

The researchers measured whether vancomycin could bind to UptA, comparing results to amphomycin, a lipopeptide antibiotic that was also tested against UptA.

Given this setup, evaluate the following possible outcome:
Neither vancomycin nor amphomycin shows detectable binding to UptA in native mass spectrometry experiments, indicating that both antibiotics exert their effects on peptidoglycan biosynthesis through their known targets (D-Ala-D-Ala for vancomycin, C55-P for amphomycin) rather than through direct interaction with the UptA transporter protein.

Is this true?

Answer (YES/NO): NO